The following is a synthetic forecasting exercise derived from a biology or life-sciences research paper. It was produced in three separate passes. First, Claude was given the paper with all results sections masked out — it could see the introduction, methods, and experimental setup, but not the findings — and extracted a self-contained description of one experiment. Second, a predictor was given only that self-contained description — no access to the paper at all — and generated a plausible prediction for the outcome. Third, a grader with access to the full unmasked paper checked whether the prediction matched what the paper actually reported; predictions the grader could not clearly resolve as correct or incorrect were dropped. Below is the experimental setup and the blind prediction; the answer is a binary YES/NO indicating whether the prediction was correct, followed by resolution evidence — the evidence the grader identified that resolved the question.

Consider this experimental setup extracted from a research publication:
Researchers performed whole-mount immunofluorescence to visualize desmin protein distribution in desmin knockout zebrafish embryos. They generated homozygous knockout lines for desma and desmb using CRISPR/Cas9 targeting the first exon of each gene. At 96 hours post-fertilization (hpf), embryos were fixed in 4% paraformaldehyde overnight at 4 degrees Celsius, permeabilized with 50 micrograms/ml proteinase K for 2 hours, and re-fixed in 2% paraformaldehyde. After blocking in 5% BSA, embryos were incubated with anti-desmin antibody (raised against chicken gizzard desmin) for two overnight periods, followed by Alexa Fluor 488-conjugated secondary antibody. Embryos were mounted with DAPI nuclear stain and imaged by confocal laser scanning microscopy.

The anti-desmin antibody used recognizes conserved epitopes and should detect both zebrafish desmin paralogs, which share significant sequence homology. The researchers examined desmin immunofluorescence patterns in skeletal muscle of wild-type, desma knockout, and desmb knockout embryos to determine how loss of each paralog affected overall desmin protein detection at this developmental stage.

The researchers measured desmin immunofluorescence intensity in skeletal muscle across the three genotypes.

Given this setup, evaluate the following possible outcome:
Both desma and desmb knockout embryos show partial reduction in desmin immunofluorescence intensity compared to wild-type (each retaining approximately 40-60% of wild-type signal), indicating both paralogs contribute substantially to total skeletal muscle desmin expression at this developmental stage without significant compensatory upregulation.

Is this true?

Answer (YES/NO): NO